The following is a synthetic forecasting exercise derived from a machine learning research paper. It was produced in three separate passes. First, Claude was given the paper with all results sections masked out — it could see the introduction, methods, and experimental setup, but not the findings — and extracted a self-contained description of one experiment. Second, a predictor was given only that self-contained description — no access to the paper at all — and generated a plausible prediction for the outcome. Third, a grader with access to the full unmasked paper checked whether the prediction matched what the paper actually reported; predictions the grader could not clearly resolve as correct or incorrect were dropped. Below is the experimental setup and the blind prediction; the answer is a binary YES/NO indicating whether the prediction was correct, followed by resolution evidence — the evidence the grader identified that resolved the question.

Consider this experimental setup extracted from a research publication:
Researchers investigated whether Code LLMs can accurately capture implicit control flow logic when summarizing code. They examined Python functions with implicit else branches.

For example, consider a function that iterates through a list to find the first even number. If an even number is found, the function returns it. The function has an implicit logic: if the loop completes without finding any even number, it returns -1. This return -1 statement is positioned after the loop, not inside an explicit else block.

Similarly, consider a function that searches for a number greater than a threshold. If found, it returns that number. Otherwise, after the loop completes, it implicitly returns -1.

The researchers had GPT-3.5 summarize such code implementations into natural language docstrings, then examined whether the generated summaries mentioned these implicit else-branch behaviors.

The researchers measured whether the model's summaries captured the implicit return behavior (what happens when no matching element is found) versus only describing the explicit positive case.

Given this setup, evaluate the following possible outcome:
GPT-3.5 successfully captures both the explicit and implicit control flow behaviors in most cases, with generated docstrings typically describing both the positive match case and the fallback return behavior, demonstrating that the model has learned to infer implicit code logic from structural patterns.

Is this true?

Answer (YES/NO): NO